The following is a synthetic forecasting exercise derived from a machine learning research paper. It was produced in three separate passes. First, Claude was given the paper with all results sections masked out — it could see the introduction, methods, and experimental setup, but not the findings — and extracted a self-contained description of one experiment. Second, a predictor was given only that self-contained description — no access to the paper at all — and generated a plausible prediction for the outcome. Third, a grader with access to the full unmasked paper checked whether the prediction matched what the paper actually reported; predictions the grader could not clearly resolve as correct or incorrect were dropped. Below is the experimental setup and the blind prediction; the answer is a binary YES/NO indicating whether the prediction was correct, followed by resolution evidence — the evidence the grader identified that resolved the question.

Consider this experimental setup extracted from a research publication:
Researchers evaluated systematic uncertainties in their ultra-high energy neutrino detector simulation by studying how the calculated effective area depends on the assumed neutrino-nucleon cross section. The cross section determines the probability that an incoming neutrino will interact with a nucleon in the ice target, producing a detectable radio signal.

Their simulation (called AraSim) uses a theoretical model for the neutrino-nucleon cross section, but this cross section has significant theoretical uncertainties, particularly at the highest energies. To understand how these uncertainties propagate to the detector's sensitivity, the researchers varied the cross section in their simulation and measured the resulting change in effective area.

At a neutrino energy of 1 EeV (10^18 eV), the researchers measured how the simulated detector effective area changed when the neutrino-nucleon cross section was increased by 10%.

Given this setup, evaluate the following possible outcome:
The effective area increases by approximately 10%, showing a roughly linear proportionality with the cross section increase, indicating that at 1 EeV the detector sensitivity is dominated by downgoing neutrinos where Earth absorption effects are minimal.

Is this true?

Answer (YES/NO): YES